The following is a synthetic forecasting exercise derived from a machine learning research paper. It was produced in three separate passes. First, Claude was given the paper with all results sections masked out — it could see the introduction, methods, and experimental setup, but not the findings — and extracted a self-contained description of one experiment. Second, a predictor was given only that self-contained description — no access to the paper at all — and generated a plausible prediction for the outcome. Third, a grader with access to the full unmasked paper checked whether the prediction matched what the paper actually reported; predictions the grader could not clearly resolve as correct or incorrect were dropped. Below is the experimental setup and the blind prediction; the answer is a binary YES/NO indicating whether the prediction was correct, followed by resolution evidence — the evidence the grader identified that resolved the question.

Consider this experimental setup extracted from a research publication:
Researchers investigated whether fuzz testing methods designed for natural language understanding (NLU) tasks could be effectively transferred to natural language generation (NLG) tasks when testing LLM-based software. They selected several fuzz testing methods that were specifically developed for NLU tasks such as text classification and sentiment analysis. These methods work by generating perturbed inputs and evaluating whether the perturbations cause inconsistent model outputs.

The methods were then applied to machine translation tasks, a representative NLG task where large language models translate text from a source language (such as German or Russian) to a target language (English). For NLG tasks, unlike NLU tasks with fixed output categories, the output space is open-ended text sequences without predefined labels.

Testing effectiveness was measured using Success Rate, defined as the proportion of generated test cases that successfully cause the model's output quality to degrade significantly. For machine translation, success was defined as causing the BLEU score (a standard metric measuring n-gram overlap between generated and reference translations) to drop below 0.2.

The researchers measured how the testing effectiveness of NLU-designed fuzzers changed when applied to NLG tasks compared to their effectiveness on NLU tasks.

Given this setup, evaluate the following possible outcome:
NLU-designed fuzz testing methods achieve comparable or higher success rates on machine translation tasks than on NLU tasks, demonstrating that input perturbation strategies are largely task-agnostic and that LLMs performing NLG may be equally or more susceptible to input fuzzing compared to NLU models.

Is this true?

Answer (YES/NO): NO